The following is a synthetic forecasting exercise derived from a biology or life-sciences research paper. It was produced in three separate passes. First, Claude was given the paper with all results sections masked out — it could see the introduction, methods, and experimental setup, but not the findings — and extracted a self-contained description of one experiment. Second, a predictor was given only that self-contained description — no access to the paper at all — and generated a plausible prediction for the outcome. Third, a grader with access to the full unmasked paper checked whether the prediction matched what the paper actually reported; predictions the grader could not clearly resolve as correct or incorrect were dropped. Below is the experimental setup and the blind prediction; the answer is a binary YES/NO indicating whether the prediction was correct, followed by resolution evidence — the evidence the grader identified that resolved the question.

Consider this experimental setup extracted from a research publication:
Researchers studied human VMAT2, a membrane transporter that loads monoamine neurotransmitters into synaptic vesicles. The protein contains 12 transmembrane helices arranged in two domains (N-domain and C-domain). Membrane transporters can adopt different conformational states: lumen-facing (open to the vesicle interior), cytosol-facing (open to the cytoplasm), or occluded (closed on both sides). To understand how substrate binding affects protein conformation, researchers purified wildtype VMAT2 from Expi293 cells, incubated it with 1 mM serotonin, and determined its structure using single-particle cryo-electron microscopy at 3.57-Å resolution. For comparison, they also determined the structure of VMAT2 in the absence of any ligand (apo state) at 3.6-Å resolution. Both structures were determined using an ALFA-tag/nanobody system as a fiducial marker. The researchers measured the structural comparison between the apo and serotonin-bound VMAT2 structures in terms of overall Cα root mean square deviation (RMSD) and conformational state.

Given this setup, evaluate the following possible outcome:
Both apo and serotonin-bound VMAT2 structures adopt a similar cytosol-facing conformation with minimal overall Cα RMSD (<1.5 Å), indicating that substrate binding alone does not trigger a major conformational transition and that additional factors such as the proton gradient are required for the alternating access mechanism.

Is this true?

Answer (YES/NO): NO